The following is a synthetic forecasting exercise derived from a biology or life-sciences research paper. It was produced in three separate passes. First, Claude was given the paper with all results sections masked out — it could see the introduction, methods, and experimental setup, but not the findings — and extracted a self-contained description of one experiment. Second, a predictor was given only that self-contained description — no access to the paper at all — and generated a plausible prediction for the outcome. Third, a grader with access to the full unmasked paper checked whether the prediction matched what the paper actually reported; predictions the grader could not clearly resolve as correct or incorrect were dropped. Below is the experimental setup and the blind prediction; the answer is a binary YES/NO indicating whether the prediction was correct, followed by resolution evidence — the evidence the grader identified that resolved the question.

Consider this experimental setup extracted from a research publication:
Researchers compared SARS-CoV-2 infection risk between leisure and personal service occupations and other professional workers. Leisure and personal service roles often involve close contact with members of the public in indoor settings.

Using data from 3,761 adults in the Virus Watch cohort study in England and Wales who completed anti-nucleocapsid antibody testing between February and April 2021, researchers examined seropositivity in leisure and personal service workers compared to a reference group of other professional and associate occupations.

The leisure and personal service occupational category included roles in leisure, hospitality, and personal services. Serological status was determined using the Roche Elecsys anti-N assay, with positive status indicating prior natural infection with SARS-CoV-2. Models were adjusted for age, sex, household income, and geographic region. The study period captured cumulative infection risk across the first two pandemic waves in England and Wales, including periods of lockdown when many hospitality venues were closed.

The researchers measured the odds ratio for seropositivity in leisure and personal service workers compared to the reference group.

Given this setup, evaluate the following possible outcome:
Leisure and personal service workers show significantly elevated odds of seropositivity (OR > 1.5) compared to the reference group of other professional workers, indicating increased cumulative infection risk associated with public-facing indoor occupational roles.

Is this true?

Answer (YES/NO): YES